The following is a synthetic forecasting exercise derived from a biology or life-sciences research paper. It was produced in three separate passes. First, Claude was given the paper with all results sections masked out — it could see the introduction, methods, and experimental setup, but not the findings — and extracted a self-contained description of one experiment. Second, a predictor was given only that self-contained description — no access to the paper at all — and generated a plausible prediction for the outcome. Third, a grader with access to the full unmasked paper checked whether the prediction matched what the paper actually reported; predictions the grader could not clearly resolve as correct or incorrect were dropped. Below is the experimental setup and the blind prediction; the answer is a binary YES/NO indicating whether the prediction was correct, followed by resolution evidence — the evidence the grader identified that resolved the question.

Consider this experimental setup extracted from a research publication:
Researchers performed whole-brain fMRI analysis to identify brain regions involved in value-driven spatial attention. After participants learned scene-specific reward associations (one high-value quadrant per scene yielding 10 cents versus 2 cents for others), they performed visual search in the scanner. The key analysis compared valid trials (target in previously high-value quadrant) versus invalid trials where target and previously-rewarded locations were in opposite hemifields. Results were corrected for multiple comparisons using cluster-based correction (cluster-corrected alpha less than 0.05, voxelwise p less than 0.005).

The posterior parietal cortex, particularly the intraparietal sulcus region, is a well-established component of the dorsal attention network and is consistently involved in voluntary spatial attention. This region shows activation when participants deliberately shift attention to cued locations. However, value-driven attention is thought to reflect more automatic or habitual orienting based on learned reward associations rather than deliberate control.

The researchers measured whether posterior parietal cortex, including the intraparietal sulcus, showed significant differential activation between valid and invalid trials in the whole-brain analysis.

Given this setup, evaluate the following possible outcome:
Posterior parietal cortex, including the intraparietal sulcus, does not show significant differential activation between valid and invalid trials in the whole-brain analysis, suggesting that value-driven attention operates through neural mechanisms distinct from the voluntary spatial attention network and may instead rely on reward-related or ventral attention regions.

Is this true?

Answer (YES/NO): YES